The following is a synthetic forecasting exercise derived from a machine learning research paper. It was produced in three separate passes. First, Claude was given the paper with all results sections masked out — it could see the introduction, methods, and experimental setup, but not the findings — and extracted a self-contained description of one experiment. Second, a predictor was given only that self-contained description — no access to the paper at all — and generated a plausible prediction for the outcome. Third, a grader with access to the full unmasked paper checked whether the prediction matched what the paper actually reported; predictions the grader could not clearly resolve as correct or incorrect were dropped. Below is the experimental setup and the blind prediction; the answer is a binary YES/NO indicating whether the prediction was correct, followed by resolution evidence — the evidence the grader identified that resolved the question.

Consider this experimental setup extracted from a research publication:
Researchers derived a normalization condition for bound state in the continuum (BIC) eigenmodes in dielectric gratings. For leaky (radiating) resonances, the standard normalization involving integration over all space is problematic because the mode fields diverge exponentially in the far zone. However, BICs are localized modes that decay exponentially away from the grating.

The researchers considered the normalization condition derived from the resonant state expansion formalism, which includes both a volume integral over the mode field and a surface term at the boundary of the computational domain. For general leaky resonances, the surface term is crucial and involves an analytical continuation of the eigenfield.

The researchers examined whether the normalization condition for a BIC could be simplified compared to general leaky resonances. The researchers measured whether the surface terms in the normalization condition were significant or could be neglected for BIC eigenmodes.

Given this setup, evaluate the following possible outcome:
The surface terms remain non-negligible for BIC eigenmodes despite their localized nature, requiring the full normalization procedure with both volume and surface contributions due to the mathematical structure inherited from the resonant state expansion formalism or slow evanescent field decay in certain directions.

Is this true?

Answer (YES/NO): NO